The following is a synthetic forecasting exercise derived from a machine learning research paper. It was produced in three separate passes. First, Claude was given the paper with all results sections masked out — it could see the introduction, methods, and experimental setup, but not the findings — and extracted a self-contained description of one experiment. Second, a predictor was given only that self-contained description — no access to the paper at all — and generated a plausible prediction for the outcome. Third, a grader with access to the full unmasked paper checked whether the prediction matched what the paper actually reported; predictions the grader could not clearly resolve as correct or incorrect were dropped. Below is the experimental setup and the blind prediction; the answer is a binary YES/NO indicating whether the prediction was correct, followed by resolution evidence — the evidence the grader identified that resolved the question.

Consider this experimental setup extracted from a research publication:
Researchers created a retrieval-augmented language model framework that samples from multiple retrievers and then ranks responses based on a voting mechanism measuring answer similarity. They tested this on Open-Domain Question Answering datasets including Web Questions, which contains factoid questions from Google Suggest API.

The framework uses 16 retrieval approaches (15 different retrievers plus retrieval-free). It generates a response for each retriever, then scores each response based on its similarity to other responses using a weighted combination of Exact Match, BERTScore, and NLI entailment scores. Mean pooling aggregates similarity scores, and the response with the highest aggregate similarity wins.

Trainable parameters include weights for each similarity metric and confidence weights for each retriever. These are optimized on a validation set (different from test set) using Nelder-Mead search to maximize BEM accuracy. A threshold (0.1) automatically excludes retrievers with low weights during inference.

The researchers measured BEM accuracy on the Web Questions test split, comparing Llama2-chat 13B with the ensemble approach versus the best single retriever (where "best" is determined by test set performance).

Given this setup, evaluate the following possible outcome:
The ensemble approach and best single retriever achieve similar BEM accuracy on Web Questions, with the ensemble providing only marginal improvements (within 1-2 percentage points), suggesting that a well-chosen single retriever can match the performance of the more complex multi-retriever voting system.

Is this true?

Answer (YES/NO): NO